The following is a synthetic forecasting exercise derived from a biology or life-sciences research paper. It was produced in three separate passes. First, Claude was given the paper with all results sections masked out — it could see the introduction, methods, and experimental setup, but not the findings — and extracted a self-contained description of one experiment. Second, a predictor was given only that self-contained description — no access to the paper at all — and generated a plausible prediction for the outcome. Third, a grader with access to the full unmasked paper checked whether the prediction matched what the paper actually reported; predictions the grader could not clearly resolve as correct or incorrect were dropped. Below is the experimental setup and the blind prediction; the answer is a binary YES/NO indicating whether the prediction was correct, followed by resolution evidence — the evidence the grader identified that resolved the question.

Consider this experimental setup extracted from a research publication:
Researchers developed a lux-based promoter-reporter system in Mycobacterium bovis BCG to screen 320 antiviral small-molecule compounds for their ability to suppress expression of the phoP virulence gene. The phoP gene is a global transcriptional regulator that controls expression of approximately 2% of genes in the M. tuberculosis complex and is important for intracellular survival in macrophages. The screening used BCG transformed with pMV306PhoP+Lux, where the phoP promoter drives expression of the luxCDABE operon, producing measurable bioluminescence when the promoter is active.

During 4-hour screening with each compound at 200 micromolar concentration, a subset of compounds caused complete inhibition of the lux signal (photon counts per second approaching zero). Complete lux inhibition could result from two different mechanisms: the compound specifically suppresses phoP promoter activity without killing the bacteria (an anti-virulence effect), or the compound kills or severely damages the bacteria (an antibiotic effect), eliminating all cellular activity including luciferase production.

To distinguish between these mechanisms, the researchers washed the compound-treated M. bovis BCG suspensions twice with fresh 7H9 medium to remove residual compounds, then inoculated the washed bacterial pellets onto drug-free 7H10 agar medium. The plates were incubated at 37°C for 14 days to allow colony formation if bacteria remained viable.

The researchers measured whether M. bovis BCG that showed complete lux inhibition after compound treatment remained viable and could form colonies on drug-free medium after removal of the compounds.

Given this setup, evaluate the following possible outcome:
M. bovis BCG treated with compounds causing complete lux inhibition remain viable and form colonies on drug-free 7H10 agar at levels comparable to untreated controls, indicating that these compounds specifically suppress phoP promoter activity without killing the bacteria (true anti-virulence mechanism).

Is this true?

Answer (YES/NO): NO